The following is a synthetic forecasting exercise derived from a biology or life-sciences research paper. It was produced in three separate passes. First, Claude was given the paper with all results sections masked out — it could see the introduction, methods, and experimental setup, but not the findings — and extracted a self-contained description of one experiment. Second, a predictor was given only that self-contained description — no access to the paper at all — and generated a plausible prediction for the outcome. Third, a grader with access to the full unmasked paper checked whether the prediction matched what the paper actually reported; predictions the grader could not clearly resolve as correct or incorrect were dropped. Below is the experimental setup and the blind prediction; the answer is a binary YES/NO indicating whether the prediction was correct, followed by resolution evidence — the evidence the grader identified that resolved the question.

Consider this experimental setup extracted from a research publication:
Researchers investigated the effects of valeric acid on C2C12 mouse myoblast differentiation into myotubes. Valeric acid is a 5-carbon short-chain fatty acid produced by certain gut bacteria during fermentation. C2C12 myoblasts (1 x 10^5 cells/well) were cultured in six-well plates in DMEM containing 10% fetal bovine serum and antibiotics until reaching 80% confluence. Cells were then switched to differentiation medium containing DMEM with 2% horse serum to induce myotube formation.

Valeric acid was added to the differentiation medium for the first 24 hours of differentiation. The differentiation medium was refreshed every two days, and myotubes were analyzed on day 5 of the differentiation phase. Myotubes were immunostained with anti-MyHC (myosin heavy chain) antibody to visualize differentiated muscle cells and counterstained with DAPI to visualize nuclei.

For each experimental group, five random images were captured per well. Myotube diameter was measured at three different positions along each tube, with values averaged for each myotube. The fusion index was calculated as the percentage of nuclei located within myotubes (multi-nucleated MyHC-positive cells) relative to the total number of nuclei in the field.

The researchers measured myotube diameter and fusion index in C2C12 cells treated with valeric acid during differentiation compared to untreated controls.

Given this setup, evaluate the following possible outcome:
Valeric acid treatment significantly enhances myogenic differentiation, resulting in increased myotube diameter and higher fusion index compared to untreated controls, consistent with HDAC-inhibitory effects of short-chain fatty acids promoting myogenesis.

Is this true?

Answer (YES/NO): NO